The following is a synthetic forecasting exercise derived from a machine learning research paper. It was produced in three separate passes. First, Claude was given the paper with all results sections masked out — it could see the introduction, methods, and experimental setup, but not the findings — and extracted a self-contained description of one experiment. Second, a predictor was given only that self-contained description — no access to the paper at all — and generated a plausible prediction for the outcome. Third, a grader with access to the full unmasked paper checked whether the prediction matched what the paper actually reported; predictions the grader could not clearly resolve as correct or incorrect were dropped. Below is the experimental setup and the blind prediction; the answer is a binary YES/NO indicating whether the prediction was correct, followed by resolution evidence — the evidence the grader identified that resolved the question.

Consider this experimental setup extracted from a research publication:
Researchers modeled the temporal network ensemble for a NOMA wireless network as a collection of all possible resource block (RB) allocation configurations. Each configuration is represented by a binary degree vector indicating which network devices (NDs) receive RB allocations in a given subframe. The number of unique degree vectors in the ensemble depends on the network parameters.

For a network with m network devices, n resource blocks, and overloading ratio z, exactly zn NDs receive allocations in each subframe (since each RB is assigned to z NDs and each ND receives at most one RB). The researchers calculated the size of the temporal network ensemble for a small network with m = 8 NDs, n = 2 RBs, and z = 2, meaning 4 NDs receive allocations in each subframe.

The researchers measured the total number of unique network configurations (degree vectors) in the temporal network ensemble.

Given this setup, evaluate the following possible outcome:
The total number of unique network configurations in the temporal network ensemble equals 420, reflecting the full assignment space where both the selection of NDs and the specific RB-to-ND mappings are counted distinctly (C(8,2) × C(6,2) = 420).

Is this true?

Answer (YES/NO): NO